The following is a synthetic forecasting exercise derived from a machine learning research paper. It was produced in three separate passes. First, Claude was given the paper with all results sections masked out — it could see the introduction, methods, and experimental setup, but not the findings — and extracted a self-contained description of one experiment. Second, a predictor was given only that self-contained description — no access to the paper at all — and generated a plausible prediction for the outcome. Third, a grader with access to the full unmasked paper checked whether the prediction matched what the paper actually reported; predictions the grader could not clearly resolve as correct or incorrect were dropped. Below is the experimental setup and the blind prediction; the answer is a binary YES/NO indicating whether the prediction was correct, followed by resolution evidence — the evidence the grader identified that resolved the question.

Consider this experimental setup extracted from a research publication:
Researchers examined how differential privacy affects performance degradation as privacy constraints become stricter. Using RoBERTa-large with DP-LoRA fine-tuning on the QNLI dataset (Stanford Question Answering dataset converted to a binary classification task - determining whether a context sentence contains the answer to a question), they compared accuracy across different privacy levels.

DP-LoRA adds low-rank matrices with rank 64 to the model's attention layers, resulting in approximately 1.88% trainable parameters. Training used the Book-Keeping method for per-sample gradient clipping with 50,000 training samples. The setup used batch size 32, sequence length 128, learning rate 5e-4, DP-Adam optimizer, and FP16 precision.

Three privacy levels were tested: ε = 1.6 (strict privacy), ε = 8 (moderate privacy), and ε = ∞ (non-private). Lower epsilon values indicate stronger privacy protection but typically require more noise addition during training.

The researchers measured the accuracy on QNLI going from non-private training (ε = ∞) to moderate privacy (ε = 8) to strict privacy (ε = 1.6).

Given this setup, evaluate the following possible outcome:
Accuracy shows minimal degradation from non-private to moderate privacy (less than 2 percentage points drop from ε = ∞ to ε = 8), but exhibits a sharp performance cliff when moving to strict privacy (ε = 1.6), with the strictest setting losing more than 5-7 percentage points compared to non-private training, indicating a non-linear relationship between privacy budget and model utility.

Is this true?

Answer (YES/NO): NO